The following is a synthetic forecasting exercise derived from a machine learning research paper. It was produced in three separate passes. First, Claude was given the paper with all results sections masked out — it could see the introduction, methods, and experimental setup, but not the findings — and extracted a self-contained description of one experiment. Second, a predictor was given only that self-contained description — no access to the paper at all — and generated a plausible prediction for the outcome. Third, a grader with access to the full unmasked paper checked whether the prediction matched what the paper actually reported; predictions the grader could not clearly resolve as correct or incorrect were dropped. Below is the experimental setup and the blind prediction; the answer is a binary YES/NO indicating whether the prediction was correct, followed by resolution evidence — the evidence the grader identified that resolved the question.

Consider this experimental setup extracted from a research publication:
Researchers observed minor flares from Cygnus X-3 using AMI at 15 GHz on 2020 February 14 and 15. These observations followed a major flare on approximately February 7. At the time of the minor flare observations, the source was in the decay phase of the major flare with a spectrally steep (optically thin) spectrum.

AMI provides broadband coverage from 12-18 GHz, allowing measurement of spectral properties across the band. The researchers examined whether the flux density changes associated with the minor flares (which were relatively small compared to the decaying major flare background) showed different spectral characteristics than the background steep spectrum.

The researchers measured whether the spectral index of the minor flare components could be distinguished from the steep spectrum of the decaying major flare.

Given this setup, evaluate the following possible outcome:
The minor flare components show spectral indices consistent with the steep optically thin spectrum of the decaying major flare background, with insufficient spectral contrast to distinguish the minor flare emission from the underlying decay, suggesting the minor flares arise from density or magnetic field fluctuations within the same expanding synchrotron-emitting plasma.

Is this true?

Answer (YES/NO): NO